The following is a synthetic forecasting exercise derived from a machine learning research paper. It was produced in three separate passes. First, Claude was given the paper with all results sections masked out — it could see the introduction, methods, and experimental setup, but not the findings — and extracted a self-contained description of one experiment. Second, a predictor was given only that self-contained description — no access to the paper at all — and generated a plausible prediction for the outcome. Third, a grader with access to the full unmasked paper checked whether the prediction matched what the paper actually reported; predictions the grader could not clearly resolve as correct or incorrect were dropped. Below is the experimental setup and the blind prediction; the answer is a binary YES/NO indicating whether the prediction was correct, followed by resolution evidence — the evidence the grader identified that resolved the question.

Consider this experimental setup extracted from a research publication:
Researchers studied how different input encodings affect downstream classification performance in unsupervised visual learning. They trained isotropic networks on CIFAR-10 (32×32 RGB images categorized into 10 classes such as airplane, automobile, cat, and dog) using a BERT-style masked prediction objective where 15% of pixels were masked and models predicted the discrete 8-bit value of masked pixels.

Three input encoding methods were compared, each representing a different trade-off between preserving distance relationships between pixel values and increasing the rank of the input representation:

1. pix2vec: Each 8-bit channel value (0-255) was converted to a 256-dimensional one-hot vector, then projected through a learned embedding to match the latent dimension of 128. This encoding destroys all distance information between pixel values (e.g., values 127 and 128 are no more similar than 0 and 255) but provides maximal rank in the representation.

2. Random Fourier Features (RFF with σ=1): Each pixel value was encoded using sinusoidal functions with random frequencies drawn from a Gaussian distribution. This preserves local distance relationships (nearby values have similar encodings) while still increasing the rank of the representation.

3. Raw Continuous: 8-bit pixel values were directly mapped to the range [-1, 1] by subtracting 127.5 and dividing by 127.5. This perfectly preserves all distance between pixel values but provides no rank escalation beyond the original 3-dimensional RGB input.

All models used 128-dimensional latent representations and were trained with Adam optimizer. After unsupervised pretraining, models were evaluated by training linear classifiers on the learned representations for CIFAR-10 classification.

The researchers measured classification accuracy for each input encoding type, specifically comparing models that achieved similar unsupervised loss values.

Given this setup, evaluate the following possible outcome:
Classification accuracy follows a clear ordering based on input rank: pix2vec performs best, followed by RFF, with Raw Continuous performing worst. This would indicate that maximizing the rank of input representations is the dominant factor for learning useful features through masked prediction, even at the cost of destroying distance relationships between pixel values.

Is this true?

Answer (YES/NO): NO